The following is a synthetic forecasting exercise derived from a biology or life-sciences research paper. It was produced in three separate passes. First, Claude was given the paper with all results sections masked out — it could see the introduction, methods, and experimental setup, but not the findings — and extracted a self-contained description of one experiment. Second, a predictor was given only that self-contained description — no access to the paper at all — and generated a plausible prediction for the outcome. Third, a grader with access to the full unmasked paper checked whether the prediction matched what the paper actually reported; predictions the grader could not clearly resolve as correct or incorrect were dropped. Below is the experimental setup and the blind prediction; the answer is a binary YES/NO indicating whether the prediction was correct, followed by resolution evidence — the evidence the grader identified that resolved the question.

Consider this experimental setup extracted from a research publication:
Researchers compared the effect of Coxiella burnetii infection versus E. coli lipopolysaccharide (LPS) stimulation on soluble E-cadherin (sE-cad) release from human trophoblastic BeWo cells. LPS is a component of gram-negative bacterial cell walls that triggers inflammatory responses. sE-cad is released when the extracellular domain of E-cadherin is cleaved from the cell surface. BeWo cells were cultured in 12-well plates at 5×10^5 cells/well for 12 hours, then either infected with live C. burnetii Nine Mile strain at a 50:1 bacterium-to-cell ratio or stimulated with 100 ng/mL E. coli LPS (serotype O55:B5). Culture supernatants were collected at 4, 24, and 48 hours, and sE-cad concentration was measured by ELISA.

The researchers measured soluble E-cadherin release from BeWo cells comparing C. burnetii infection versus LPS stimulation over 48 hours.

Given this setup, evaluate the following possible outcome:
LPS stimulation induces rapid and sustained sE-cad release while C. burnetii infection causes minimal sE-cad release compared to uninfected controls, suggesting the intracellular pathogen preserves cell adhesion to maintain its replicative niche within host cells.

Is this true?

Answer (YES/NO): NO